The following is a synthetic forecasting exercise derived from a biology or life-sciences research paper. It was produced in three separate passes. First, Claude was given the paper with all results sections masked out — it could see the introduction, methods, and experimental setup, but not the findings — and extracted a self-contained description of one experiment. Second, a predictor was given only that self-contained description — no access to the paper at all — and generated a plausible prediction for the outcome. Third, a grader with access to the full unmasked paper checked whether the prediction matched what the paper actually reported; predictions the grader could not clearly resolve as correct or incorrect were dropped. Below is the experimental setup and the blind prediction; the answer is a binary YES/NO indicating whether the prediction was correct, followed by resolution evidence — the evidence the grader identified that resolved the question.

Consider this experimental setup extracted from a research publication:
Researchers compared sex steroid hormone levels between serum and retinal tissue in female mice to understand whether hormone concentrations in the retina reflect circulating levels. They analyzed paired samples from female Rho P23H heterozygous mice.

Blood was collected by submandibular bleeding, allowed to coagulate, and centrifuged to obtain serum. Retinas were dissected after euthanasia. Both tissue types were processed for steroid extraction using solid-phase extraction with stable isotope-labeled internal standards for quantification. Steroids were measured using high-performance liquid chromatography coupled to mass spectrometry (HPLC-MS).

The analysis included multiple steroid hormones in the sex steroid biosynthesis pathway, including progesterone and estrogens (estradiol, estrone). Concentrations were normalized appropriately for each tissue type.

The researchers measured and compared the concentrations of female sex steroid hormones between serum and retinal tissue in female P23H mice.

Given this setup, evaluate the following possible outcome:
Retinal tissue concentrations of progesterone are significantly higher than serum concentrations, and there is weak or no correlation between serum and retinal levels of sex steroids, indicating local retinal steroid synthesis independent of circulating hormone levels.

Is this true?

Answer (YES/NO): NO